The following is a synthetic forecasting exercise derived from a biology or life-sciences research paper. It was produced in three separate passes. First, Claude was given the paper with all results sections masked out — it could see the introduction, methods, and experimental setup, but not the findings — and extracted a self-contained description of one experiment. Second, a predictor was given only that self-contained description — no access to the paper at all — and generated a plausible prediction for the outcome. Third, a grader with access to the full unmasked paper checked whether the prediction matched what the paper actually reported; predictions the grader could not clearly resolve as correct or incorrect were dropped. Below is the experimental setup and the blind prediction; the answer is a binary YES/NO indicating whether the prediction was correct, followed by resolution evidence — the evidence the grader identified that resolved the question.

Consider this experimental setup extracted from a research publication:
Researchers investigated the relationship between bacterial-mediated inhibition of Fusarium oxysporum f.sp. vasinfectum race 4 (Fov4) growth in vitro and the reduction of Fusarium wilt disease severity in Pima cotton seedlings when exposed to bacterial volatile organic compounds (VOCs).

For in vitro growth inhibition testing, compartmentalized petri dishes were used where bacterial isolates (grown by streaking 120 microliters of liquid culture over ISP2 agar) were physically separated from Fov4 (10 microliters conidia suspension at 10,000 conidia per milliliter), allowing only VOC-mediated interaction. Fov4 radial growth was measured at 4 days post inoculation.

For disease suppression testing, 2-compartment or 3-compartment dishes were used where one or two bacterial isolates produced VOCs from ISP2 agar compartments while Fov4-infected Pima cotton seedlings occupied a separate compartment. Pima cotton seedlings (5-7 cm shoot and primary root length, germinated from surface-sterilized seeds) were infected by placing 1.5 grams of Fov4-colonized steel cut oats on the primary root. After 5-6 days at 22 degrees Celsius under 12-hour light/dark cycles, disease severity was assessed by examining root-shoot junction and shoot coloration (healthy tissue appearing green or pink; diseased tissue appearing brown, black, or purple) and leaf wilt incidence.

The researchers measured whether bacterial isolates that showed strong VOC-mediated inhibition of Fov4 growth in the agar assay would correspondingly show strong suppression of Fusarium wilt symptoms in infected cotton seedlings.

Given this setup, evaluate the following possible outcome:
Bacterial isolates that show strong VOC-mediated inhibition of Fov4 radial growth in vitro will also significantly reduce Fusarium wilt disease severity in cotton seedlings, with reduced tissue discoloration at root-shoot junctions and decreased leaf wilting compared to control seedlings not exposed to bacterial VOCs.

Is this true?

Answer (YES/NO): YES